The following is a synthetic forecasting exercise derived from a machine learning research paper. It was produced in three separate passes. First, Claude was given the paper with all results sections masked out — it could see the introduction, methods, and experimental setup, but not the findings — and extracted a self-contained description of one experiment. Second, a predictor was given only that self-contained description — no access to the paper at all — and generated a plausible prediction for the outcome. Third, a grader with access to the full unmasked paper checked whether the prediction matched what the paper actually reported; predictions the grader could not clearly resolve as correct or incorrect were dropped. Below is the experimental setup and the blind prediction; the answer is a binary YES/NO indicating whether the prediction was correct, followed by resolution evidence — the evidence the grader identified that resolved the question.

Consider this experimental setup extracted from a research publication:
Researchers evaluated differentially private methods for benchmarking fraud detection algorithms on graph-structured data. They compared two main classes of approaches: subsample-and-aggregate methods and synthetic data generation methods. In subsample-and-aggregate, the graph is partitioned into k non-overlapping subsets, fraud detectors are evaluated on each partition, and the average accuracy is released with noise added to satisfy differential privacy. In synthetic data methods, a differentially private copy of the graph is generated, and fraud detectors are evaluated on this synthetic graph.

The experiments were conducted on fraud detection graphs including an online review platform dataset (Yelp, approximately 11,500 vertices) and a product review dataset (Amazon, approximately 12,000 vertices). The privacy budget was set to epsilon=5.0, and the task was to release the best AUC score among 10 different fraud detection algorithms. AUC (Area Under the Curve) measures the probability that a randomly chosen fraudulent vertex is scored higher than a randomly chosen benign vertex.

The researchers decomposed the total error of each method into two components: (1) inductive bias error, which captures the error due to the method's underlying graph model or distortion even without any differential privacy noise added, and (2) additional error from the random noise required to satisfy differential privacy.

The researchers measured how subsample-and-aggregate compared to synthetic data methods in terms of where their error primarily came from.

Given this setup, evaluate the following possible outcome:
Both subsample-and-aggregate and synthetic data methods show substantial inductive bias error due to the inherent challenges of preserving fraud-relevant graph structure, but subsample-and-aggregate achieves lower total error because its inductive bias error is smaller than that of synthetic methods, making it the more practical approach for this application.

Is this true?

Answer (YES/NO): NO